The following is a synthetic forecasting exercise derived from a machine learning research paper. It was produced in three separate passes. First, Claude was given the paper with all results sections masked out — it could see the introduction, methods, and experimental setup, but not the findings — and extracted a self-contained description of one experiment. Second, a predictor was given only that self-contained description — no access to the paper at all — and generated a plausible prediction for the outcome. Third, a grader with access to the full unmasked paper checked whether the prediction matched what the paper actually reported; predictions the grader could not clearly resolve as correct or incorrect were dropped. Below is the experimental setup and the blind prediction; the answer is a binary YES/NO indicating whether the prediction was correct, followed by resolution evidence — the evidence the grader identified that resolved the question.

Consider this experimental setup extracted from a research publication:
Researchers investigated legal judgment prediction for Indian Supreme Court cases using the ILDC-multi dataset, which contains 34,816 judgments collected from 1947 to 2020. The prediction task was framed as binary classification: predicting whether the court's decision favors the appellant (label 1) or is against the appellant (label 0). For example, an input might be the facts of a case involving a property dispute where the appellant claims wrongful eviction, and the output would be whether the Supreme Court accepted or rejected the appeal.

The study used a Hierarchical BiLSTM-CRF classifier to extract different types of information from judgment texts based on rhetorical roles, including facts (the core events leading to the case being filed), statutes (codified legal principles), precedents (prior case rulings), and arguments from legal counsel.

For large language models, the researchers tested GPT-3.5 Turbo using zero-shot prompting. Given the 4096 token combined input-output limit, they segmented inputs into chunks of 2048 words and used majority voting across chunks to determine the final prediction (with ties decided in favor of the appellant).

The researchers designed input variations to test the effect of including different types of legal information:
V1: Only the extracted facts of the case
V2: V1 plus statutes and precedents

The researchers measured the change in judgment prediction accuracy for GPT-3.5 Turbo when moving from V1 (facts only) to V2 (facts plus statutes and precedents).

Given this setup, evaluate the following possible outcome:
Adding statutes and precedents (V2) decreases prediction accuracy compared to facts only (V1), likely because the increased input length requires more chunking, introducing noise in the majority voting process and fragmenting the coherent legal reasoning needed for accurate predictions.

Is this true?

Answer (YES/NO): NO